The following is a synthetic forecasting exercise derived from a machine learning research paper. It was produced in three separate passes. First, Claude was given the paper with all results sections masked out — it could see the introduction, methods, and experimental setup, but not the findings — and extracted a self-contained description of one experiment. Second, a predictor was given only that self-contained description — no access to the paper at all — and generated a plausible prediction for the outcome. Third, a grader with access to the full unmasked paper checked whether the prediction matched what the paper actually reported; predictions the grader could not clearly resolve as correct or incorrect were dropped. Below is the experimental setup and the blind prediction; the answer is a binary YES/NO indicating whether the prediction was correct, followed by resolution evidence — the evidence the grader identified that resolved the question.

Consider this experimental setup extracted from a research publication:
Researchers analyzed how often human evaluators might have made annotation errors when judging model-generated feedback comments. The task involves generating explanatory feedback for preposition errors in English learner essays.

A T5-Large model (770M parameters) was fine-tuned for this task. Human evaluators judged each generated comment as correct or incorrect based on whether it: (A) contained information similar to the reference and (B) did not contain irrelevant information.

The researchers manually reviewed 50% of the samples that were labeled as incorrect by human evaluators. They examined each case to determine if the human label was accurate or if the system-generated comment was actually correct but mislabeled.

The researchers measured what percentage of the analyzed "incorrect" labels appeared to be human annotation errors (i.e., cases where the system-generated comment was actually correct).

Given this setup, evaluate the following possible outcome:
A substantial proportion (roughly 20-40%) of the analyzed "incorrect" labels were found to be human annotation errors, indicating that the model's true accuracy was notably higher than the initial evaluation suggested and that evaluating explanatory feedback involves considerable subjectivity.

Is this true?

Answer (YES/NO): NO